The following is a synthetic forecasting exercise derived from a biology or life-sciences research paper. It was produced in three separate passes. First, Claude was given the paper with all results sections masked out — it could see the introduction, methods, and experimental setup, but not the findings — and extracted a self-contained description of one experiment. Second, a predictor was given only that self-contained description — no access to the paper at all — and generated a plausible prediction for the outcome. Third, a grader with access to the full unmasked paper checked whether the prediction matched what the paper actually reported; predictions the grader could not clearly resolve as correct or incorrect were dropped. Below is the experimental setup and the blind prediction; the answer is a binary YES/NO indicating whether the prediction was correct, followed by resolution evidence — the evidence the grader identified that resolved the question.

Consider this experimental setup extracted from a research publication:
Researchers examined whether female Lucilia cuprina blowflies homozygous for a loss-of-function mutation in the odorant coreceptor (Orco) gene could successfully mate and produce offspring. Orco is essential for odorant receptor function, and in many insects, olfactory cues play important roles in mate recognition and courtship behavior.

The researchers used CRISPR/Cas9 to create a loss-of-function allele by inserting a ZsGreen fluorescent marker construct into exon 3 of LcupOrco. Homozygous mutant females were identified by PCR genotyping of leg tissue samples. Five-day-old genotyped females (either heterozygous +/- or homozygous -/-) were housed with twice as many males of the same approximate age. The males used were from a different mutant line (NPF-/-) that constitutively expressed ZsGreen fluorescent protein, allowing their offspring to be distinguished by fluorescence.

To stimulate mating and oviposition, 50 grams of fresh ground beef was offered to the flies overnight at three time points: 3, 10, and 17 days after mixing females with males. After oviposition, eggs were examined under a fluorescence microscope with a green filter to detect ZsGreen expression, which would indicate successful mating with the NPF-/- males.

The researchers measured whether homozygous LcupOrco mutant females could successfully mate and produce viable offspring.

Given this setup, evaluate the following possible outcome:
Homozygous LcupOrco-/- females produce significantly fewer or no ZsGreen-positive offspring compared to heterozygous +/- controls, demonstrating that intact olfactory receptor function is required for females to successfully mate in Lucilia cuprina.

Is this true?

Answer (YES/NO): NO